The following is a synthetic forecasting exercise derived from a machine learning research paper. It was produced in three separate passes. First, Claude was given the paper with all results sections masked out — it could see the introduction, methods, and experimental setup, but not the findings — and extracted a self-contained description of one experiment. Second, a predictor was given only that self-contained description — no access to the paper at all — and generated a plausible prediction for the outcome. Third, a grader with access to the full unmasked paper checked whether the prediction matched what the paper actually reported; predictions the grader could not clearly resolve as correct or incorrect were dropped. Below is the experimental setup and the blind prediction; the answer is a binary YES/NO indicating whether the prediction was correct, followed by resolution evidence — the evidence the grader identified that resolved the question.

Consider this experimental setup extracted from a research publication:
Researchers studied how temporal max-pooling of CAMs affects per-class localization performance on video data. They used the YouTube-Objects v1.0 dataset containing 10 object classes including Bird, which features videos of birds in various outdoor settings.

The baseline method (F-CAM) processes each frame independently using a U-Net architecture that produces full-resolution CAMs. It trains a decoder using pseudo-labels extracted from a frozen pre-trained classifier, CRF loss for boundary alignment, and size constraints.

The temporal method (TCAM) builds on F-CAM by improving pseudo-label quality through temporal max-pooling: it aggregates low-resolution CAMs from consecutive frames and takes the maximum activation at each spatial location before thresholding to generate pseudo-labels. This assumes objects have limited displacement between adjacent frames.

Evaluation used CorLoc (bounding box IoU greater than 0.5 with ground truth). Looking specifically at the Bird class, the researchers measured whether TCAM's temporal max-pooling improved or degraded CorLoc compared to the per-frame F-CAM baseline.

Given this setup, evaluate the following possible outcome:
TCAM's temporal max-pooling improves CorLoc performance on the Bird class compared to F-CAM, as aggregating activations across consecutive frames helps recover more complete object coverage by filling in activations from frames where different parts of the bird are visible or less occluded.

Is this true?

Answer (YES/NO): NO